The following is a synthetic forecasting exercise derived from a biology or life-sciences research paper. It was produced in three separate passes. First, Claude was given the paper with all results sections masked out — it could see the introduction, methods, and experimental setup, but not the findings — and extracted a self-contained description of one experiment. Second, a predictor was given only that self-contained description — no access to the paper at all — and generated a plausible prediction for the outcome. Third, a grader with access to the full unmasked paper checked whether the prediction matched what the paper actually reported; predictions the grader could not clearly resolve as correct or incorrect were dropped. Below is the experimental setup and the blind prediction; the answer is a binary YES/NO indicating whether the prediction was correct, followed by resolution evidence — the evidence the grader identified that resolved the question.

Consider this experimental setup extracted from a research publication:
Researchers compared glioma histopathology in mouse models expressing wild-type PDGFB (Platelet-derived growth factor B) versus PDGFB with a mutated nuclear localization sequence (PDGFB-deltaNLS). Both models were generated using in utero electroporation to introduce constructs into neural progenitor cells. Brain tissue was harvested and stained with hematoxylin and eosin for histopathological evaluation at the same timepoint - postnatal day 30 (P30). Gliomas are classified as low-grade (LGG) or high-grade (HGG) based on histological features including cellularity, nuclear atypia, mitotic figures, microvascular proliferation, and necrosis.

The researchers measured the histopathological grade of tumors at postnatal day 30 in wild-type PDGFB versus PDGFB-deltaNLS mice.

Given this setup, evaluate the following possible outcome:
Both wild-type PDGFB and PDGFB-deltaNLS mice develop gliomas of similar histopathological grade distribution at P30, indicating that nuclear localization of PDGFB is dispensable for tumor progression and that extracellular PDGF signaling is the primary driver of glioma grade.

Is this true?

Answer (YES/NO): NO